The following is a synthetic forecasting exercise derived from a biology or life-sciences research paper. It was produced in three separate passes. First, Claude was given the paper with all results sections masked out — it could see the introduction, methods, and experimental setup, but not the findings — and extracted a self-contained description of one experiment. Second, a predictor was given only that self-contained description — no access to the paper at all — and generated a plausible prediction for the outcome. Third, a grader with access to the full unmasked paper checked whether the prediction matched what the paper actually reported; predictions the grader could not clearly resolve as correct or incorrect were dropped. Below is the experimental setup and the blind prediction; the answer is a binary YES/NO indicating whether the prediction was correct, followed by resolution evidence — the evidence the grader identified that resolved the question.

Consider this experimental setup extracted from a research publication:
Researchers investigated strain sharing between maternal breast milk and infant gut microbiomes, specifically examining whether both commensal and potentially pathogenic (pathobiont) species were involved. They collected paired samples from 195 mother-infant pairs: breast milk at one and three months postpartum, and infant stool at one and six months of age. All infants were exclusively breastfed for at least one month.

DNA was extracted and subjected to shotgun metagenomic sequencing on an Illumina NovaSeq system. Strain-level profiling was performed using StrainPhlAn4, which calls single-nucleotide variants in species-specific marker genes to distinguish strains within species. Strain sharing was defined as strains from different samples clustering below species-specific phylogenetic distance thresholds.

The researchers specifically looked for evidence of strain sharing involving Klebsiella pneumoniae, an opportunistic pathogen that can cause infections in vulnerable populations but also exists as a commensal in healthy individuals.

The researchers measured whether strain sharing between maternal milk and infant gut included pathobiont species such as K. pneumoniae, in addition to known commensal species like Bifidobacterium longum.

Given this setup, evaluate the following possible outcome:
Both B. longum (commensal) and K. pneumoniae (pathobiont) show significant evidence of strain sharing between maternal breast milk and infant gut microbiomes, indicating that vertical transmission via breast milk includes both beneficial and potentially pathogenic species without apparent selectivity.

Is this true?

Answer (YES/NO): YES